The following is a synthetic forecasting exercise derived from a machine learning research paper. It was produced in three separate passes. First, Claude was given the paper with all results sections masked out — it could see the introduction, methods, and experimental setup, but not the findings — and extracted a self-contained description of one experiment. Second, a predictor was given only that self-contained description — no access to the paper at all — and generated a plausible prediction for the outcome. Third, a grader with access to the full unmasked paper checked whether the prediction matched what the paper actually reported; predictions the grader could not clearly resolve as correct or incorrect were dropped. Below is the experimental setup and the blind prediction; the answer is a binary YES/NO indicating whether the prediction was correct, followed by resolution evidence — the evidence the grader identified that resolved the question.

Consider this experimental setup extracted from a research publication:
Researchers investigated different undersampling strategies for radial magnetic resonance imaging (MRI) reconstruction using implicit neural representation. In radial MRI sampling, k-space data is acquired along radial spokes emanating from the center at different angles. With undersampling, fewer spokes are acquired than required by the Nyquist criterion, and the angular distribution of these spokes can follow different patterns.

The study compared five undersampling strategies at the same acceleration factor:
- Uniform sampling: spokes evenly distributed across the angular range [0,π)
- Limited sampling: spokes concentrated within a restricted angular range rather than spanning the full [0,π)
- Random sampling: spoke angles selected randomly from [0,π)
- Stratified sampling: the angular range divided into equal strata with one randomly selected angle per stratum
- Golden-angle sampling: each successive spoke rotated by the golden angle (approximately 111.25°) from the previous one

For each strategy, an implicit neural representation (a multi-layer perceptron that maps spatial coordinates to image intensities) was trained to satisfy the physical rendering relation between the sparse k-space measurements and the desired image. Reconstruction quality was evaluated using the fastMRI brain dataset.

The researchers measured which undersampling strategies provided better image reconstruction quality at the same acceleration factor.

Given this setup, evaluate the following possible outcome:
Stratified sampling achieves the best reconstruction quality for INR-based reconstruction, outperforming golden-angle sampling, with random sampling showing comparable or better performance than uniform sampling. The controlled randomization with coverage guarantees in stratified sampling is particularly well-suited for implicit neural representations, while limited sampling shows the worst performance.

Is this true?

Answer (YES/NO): NO